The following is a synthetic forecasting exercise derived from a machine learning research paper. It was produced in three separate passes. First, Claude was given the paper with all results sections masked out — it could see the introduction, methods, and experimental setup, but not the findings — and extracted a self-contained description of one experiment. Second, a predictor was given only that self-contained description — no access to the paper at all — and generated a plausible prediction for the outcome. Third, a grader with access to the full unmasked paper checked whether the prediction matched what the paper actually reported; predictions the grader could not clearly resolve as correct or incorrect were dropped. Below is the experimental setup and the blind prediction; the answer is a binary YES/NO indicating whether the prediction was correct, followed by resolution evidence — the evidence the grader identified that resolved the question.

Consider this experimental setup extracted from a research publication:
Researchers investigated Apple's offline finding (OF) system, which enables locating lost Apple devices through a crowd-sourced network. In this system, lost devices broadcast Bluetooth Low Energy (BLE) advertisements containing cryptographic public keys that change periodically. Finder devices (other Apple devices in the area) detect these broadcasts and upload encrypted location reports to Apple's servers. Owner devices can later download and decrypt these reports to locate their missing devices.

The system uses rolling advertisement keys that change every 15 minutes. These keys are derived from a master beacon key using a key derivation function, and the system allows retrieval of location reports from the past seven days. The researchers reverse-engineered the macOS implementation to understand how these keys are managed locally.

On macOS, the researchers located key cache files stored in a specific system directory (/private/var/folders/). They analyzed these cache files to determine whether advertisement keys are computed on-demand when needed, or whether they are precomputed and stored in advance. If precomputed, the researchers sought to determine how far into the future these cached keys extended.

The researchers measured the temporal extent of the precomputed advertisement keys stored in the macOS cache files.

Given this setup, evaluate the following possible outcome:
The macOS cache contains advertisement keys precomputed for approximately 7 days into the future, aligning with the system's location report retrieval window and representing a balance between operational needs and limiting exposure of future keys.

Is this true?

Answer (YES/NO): NO